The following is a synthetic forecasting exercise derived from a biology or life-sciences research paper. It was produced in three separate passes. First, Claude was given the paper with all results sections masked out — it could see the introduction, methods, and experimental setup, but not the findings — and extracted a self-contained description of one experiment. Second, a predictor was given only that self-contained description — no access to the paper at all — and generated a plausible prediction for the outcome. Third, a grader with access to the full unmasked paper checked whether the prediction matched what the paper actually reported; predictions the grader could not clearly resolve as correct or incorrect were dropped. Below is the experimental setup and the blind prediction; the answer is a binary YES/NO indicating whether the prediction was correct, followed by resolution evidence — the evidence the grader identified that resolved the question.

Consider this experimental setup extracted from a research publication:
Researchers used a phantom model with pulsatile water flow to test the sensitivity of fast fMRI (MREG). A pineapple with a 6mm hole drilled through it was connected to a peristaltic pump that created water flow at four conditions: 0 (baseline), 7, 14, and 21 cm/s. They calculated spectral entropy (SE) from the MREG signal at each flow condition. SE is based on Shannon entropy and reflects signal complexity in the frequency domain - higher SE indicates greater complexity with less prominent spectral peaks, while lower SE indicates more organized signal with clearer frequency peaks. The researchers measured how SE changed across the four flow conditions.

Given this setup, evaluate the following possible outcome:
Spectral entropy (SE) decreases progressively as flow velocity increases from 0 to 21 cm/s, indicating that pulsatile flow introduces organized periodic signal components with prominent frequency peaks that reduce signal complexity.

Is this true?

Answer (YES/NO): NO